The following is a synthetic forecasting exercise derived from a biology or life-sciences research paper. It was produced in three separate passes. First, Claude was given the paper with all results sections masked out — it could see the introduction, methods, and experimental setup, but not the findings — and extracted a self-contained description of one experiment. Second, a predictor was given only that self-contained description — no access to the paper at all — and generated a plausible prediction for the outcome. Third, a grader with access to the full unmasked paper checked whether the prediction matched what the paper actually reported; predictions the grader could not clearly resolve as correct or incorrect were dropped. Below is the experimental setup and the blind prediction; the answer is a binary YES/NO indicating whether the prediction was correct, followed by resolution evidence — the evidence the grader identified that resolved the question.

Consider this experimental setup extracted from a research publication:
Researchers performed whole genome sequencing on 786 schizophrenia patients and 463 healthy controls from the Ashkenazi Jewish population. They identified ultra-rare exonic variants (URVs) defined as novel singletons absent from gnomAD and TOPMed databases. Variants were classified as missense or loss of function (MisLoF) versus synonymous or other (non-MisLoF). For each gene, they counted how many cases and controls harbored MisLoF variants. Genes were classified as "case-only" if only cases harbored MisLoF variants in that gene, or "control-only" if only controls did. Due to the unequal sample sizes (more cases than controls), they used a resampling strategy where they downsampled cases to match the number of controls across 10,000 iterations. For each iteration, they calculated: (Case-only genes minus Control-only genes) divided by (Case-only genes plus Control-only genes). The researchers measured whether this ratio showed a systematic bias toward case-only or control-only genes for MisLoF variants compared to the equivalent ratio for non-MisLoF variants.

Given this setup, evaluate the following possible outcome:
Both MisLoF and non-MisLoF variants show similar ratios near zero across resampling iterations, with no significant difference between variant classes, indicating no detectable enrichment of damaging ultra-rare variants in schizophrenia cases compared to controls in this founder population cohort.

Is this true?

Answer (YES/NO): NO